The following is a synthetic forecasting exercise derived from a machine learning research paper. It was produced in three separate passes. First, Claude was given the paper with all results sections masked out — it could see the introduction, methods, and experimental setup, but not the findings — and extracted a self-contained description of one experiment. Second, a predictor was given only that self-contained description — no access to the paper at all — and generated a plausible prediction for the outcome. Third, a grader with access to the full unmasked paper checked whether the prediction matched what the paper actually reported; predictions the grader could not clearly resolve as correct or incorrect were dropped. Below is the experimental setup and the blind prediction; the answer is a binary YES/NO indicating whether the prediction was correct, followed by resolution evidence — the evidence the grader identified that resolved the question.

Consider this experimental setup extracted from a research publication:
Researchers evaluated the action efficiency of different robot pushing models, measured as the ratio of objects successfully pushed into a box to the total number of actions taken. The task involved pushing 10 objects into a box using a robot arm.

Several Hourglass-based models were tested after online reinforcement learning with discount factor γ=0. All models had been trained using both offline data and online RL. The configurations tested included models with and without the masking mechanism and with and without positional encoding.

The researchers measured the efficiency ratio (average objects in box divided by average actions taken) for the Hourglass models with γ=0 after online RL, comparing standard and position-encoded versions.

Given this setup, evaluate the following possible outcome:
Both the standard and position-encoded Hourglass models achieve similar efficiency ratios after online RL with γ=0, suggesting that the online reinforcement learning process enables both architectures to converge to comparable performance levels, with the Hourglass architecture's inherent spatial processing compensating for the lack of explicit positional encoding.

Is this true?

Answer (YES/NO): NO